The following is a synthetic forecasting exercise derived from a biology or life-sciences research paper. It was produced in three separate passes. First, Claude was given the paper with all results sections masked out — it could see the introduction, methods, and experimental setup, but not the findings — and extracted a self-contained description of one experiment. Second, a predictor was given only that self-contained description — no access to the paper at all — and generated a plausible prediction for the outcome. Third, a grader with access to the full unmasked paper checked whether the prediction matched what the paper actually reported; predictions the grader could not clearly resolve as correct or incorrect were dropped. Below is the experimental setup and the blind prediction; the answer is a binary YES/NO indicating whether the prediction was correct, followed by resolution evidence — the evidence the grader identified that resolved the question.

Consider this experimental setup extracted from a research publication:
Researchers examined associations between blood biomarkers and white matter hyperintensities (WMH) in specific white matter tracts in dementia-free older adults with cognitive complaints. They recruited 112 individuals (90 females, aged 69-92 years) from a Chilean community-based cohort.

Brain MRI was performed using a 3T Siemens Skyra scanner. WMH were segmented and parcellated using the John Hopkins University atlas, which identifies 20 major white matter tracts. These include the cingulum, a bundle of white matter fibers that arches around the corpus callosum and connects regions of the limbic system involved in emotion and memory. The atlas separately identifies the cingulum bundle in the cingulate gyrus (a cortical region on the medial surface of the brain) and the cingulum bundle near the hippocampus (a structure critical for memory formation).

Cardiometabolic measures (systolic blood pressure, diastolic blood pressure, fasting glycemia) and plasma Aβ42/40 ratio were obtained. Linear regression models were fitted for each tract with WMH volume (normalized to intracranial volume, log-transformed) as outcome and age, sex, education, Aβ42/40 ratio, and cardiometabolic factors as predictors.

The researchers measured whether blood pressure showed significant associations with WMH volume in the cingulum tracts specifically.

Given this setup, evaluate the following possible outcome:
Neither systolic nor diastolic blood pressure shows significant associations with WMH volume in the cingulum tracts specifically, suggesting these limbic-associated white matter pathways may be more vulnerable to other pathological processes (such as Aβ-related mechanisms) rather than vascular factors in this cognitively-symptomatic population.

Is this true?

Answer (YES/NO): NO